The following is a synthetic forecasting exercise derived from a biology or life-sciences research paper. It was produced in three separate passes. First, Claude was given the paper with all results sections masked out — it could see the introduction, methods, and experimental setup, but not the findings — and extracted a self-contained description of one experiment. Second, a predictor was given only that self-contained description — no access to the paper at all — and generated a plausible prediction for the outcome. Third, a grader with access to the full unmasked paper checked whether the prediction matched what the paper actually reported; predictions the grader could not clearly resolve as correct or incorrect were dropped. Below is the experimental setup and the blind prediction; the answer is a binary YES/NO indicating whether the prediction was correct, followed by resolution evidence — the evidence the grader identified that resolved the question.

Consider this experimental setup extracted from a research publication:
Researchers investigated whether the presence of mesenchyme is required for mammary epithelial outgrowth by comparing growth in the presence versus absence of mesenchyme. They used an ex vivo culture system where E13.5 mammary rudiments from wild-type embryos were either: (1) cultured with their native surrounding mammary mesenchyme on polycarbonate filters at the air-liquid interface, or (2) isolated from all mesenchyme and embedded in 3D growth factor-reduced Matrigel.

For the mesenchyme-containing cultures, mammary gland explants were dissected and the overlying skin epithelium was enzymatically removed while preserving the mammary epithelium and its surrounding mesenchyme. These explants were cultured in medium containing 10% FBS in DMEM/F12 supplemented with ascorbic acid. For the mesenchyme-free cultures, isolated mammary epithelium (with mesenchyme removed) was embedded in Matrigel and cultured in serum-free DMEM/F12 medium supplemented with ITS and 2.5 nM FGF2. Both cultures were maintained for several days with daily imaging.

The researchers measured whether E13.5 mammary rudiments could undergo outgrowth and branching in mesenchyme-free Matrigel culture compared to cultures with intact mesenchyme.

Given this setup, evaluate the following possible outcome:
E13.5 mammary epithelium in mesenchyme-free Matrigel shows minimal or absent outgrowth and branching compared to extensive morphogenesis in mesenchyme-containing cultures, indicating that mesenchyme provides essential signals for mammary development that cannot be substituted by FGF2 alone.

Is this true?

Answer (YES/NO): YES